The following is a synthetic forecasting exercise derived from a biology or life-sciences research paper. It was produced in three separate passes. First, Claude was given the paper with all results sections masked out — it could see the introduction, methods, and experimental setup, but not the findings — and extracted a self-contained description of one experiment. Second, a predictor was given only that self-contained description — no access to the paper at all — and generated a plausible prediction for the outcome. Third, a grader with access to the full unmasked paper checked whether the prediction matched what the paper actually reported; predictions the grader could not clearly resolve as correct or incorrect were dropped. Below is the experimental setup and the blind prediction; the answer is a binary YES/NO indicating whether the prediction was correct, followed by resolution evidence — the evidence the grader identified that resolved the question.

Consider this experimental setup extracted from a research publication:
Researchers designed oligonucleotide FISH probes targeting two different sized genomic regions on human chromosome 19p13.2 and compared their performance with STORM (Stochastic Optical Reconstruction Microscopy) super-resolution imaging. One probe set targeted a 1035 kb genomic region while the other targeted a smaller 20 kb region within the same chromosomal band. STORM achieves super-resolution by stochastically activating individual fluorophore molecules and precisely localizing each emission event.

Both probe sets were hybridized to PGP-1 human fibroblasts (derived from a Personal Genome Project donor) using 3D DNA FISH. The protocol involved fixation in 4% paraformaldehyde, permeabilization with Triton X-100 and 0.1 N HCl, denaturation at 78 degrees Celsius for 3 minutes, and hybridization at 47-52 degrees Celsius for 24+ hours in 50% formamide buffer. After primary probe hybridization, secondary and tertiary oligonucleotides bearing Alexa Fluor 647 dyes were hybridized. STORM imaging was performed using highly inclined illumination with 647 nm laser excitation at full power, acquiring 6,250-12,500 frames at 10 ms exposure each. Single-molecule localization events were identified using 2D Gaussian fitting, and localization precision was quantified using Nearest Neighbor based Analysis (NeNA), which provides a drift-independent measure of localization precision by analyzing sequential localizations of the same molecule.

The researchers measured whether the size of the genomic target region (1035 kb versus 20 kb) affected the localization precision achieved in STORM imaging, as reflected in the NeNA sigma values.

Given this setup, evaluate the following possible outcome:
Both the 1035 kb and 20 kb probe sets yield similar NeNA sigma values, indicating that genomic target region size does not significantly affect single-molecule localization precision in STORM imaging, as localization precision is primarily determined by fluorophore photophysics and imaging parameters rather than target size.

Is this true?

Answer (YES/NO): YES